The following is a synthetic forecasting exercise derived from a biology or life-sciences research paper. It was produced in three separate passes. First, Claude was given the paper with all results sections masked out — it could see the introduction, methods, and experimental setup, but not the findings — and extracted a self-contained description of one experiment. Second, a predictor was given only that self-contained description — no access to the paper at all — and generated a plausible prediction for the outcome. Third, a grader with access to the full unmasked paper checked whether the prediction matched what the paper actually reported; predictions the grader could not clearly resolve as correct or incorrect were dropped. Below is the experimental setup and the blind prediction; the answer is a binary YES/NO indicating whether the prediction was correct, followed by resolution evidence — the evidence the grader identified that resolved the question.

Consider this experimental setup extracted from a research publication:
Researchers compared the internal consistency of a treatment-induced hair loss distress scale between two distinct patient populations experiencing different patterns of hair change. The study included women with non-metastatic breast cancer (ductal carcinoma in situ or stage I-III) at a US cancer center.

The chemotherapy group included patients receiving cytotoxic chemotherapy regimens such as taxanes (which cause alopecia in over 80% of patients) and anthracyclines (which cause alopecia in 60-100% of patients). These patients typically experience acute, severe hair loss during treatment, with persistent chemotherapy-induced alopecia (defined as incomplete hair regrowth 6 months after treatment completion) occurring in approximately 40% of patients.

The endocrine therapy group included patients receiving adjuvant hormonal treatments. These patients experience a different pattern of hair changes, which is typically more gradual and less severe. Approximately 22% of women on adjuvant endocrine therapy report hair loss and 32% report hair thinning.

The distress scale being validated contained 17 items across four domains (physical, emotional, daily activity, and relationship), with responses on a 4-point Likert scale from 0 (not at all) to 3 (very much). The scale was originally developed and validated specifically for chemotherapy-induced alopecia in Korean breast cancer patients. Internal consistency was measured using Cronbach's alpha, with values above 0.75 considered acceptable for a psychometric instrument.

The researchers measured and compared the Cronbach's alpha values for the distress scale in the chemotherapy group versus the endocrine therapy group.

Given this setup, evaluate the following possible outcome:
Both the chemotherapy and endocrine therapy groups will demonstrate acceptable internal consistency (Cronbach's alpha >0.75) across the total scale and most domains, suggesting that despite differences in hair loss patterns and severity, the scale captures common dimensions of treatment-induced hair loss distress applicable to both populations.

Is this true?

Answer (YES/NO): YES